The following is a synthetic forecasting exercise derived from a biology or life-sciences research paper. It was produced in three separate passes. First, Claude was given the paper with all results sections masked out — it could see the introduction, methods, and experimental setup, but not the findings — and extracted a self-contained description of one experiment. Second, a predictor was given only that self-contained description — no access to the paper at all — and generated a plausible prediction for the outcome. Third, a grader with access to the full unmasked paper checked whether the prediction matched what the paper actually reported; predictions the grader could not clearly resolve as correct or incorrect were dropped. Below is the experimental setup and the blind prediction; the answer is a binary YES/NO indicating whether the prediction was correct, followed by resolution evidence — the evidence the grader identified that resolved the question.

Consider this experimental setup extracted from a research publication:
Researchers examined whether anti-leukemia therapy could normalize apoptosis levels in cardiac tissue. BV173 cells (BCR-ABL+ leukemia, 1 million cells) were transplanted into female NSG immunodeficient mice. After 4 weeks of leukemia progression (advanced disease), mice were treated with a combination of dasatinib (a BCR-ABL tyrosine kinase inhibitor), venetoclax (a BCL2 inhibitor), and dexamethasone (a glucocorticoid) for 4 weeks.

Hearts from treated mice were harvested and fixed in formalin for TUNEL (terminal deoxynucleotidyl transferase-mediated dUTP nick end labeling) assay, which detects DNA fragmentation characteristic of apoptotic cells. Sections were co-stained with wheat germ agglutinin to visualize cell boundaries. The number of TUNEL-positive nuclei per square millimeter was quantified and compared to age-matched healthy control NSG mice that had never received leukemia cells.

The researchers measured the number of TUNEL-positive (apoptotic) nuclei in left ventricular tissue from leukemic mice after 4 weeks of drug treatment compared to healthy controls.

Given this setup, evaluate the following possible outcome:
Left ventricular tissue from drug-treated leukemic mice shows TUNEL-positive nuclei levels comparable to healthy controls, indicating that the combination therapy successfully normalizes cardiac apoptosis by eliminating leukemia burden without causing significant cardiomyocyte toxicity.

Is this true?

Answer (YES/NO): YES